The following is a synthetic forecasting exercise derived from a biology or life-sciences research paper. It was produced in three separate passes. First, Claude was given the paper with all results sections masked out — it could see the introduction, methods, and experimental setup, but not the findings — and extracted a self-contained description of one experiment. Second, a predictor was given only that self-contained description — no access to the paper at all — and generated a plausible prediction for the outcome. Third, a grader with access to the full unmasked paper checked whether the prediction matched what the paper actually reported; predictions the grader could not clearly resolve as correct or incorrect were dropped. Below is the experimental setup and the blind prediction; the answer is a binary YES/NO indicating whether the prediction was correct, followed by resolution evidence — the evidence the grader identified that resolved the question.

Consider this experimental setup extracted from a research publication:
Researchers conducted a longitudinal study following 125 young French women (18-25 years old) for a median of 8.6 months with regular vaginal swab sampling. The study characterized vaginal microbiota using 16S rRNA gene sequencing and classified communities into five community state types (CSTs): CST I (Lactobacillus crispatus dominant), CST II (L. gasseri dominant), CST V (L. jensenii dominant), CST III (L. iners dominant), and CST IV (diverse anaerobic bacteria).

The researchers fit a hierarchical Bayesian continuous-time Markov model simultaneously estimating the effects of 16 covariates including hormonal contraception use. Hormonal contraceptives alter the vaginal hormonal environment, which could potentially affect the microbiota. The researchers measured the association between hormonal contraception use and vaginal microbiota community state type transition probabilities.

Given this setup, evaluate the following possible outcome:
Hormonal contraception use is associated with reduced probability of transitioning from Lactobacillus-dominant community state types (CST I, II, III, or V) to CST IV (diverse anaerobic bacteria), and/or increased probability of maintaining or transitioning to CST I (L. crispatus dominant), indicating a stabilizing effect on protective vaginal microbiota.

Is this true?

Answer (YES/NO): NO